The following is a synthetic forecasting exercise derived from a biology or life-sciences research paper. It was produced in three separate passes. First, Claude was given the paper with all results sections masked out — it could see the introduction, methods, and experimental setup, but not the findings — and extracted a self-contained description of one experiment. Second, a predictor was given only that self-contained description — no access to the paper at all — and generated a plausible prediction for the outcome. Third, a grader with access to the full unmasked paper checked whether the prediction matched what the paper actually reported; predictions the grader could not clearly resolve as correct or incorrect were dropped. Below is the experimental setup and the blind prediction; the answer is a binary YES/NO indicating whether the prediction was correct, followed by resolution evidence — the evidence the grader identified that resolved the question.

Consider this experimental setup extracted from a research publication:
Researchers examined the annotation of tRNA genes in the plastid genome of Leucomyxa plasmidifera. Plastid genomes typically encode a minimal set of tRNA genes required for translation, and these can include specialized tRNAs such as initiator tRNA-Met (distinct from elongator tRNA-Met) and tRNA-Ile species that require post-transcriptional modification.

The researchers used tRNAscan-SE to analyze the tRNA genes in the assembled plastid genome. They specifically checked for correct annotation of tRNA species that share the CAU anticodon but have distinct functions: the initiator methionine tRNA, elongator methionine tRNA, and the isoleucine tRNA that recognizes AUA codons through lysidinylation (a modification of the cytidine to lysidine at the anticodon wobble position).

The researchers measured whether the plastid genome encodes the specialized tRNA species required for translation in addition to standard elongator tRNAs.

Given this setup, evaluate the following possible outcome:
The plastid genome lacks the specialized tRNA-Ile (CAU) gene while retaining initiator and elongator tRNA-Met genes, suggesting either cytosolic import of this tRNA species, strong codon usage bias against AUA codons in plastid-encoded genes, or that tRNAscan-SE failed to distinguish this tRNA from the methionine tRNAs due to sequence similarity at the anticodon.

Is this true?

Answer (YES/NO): NO